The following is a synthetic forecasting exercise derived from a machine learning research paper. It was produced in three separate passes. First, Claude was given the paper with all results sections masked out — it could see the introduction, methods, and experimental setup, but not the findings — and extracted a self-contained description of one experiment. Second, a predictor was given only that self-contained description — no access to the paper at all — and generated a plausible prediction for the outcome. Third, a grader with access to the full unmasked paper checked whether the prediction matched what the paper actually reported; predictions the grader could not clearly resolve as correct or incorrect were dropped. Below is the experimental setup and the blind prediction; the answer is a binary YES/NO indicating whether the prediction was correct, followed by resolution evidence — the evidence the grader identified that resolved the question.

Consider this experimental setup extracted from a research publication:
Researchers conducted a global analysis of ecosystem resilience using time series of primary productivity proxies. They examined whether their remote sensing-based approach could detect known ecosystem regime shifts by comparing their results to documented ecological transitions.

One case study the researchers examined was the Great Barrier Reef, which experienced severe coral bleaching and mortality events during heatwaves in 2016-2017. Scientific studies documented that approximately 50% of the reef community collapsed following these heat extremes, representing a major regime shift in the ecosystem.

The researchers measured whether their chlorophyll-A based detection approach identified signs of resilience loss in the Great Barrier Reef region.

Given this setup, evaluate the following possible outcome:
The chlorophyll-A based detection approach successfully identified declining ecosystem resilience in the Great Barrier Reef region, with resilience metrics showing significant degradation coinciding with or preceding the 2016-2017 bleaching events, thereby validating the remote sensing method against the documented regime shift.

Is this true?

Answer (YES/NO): NO